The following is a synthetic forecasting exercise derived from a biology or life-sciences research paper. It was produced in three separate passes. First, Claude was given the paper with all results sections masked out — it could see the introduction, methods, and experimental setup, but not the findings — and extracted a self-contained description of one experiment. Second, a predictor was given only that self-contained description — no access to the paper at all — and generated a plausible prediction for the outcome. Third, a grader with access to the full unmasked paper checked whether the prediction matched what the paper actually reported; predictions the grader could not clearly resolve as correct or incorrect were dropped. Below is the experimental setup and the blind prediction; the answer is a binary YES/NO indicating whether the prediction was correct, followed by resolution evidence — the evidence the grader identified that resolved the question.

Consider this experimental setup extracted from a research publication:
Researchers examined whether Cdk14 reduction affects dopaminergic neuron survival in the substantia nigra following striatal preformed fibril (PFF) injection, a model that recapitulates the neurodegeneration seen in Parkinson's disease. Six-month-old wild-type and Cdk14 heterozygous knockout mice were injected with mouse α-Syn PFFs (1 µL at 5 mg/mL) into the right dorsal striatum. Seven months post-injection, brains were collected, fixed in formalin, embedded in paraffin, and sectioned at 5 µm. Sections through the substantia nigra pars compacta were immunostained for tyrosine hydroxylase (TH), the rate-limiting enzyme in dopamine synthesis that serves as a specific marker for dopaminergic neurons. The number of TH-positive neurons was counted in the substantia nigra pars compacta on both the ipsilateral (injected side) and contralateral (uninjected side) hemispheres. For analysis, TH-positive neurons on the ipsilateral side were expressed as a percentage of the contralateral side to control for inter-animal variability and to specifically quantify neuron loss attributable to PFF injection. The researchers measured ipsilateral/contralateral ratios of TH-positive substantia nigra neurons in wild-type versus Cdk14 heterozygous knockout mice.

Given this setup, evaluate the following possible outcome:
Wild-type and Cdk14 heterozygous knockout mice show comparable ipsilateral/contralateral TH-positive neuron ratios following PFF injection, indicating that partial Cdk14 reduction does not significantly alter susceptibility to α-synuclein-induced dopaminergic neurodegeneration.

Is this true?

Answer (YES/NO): NO